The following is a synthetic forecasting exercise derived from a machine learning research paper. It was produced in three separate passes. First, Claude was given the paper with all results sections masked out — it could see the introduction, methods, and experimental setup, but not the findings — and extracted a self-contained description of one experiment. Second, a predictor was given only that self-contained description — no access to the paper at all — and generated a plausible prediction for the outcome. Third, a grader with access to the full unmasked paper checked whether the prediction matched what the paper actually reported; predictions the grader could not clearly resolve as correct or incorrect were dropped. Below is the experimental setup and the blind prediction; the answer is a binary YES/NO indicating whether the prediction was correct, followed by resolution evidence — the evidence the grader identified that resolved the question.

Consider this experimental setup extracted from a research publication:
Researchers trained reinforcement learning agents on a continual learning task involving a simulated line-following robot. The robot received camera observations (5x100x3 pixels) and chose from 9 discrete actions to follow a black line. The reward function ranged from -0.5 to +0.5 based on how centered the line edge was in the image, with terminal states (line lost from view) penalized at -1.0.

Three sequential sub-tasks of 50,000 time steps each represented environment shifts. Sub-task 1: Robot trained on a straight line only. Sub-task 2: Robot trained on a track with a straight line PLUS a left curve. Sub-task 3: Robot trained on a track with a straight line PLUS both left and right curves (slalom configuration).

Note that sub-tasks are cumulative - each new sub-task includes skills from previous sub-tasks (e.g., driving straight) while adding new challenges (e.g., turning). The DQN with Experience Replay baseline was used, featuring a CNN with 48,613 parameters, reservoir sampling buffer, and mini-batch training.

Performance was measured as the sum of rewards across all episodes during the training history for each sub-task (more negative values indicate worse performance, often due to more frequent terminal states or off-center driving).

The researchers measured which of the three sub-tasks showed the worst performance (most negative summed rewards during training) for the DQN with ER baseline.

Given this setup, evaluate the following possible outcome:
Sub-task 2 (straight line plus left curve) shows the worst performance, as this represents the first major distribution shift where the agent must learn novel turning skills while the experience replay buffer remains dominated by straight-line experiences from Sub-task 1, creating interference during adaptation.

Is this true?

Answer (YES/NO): YES